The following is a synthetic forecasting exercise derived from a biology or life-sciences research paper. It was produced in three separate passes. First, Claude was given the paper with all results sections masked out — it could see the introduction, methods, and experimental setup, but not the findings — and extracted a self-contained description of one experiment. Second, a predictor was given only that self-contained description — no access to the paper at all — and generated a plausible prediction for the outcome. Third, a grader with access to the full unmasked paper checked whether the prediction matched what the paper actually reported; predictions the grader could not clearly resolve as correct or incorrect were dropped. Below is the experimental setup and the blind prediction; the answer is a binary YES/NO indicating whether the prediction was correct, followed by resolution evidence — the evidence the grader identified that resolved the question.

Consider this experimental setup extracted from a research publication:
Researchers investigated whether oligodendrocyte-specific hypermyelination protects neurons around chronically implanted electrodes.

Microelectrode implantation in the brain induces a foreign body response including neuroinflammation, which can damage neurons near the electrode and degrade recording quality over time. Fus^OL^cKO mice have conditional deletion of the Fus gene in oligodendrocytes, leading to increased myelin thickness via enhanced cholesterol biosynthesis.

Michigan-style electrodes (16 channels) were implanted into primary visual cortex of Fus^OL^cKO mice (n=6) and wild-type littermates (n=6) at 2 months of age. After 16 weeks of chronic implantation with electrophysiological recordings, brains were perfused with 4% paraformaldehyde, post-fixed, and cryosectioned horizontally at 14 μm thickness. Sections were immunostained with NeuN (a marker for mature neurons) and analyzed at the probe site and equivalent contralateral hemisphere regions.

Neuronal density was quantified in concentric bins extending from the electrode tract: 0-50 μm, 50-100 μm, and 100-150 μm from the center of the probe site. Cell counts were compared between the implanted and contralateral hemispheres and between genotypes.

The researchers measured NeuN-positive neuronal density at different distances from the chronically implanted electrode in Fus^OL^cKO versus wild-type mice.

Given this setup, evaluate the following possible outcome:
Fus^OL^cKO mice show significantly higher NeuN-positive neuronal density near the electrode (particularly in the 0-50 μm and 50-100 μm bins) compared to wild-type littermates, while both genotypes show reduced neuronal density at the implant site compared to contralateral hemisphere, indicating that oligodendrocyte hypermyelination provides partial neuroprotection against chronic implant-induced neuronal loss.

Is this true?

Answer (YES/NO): NO